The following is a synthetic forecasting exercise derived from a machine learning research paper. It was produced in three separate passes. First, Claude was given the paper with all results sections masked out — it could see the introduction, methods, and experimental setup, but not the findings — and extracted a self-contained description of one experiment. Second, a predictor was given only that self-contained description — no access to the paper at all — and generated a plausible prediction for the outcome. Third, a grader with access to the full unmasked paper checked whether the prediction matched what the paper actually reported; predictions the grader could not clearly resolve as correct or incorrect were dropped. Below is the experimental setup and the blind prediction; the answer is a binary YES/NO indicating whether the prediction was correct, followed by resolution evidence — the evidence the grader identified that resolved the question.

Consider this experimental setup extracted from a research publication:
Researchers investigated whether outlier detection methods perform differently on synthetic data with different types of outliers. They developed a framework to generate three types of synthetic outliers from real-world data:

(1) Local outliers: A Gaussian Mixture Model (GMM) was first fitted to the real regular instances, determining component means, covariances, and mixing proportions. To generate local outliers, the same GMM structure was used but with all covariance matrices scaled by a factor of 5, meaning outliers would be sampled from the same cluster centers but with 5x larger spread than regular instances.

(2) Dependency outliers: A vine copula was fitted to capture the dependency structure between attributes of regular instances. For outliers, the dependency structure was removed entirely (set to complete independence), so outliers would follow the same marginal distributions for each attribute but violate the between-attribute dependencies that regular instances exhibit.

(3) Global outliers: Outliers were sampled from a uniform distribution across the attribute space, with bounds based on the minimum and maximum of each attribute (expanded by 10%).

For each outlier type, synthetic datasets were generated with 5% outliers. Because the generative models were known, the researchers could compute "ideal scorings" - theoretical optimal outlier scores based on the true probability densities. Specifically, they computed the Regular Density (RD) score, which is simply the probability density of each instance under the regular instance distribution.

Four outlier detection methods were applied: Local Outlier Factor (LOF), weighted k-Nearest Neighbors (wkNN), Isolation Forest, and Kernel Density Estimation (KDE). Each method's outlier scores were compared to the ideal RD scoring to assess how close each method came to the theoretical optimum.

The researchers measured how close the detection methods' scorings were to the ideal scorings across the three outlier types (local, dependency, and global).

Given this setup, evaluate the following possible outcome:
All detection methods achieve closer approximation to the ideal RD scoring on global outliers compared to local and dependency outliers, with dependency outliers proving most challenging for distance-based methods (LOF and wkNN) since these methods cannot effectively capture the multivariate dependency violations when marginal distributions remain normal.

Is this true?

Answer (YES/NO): NO